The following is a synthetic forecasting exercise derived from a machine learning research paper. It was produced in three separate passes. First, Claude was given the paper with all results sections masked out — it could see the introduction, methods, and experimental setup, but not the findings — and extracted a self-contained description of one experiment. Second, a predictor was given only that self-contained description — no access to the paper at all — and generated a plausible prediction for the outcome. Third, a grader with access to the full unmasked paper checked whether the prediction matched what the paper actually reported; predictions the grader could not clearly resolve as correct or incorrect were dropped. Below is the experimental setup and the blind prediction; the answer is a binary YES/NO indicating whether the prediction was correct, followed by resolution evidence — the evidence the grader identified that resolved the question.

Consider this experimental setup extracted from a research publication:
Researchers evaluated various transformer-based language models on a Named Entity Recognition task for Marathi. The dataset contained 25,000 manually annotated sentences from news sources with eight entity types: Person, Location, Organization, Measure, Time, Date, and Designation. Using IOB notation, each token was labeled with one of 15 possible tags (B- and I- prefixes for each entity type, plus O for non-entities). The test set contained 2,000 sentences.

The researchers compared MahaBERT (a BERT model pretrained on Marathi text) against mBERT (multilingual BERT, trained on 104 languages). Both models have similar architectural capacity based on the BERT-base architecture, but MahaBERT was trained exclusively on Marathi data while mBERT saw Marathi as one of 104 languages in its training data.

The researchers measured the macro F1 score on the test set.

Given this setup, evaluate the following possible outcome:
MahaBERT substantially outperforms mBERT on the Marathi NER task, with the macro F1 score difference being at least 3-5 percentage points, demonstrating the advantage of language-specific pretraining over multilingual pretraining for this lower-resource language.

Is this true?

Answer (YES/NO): NO